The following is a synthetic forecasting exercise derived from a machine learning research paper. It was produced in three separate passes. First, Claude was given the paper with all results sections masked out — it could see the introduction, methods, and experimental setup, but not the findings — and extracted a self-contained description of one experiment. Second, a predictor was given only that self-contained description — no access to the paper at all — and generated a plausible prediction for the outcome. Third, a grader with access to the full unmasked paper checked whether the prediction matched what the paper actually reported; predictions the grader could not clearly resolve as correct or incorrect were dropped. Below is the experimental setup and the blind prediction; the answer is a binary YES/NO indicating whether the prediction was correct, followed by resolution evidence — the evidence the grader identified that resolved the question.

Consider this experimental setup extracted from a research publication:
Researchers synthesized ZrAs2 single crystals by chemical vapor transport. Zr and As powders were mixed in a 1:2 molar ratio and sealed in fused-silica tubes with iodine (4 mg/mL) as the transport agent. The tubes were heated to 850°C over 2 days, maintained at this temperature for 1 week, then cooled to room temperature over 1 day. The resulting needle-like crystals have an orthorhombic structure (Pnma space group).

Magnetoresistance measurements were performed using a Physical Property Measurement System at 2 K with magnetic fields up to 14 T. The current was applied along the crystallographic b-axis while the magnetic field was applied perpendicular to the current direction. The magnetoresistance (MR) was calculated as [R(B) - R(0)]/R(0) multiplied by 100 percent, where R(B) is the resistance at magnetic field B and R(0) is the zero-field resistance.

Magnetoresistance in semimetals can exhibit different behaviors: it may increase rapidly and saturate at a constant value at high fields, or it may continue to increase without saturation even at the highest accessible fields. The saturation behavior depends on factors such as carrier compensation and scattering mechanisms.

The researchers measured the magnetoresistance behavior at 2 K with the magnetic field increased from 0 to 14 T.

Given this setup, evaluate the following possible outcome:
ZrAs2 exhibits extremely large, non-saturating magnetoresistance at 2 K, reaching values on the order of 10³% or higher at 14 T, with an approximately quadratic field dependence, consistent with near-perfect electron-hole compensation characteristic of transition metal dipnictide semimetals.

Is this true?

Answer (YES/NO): YES